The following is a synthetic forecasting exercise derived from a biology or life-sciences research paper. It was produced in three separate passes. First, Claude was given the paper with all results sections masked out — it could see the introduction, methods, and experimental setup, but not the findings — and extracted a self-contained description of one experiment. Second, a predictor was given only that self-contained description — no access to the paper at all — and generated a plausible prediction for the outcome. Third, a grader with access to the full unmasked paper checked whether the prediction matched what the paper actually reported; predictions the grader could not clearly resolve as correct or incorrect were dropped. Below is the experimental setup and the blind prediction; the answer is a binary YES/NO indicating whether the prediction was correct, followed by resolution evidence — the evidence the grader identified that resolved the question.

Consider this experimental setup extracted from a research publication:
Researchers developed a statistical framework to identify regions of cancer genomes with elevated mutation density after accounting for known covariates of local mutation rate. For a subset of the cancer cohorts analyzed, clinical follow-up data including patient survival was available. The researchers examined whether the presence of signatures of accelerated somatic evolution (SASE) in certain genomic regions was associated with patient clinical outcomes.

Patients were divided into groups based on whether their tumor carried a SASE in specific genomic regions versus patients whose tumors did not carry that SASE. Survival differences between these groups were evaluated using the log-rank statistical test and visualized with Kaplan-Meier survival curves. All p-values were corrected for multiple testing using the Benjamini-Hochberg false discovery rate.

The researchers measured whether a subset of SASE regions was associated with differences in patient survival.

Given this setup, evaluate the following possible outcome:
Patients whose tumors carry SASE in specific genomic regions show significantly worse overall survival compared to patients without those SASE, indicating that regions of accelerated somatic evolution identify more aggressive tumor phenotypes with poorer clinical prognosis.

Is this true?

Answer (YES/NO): YES